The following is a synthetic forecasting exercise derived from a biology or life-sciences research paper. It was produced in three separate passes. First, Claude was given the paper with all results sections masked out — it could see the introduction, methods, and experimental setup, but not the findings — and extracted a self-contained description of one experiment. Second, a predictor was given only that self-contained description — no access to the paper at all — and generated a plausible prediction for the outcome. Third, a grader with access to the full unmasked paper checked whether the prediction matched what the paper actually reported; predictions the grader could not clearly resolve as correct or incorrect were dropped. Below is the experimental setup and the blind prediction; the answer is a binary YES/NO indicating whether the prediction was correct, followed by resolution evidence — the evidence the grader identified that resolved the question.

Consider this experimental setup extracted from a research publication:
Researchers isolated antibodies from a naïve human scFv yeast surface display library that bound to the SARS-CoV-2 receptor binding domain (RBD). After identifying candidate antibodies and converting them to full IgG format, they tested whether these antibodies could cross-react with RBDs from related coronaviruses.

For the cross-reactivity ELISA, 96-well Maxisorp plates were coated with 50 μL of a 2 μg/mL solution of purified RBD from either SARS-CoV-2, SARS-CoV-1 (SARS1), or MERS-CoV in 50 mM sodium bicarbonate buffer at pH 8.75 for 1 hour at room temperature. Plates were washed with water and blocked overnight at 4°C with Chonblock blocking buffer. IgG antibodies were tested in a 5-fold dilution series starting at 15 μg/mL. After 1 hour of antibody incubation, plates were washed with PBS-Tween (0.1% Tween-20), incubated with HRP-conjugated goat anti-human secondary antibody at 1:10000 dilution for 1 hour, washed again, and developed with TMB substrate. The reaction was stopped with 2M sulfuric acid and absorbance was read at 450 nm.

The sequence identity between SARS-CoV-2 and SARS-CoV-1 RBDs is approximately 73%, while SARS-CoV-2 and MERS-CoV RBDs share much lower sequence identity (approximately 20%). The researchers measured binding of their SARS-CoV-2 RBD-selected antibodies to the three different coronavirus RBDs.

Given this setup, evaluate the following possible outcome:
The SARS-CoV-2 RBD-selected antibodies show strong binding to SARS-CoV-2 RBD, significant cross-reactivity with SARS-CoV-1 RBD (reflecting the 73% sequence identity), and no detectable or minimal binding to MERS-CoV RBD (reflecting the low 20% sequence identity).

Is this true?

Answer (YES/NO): NO